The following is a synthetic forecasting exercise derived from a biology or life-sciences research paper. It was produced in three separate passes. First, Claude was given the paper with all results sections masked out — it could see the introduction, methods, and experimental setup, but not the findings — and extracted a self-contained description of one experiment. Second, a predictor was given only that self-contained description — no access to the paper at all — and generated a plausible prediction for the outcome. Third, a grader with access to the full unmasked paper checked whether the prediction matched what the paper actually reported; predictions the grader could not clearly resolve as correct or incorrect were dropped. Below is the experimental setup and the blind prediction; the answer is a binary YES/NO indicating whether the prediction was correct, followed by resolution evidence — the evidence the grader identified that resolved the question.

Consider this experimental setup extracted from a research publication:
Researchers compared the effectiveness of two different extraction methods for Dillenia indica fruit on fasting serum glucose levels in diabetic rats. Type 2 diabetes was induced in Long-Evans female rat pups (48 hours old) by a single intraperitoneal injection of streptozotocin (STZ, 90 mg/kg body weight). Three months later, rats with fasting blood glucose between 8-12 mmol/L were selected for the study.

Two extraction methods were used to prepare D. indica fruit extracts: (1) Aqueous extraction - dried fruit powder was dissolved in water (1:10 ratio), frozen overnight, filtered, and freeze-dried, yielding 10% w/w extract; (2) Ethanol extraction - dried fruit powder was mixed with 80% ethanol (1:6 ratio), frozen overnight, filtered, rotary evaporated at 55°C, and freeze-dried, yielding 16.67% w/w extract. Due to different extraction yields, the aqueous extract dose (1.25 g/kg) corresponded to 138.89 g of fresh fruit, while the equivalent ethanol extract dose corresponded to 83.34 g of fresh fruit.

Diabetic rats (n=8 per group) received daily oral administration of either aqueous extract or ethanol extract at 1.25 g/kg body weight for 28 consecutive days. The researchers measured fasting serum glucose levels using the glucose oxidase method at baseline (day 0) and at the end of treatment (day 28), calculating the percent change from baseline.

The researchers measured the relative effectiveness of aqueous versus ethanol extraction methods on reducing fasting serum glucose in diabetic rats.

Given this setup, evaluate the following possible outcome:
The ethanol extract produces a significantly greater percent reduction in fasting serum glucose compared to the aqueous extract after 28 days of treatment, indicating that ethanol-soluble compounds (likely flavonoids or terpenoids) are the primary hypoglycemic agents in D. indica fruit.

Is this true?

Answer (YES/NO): NO